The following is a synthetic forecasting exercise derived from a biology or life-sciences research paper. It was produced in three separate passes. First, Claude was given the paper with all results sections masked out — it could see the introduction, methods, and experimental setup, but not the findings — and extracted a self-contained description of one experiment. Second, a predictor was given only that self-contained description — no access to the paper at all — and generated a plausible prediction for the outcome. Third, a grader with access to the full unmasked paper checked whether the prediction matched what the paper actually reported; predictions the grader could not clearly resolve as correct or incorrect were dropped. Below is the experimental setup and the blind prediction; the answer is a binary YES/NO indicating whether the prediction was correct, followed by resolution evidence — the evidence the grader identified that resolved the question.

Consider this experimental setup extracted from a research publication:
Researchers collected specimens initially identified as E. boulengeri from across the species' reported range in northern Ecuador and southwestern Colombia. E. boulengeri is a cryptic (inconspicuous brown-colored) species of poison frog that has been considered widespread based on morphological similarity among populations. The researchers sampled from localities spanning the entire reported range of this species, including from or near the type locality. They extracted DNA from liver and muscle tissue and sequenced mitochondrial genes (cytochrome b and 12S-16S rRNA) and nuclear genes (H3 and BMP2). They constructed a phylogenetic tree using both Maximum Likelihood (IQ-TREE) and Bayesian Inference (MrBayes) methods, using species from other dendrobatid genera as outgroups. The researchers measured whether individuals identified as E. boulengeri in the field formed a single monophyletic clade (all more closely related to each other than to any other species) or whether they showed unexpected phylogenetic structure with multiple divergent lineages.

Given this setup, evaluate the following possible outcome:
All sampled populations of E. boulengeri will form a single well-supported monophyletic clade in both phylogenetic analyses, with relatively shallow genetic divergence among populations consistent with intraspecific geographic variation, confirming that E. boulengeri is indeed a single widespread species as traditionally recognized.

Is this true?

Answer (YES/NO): NO